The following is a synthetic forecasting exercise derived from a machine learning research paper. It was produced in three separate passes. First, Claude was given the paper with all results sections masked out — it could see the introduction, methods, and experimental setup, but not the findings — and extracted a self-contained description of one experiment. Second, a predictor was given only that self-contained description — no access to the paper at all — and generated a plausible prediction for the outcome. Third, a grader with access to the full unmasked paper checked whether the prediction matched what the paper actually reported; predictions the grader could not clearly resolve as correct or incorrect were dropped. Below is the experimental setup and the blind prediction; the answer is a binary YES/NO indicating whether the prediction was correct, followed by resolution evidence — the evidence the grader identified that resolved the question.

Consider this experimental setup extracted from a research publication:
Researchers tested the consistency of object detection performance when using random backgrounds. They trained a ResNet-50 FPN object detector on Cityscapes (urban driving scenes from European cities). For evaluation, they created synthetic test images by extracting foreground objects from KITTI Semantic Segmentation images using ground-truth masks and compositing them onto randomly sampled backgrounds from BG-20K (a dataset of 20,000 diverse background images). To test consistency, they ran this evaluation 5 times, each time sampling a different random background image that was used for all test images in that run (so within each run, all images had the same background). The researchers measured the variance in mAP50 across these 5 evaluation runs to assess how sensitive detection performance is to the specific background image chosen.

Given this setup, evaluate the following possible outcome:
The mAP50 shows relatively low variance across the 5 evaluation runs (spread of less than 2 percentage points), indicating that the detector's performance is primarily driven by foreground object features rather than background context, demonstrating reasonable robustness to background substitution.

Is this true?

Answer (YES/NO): NO